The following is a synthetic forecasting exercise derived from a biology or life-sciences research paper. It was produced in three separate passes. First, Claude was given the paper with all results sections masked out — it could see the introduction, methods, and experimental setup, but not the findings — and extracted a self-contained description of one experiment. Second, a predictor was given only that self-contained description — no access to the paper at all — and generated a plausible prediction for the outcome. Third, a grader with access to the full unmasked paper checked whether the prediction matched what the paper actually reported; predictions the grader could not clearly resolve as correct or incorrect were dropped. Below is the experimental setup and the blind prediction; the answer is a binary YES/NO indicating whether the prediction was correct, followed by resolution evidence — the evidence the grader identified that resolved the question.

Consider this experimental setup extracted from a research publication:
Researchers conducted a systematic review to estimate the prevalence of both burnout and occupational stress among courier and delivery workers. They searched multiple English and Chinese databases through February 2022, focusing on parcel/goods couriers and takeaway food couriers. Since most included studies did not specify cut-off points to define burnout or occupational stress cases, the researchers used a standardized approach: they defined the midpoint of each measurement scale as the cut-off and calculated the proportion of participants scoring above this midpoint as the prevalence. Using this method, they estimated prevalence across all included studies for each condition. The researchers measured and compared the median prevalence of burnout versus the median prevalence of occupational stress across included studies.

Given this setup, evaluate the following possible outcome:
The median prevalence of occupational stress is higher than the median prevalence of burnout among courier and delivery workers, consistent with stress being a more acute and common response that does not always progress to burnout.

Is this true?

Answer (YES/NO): YES